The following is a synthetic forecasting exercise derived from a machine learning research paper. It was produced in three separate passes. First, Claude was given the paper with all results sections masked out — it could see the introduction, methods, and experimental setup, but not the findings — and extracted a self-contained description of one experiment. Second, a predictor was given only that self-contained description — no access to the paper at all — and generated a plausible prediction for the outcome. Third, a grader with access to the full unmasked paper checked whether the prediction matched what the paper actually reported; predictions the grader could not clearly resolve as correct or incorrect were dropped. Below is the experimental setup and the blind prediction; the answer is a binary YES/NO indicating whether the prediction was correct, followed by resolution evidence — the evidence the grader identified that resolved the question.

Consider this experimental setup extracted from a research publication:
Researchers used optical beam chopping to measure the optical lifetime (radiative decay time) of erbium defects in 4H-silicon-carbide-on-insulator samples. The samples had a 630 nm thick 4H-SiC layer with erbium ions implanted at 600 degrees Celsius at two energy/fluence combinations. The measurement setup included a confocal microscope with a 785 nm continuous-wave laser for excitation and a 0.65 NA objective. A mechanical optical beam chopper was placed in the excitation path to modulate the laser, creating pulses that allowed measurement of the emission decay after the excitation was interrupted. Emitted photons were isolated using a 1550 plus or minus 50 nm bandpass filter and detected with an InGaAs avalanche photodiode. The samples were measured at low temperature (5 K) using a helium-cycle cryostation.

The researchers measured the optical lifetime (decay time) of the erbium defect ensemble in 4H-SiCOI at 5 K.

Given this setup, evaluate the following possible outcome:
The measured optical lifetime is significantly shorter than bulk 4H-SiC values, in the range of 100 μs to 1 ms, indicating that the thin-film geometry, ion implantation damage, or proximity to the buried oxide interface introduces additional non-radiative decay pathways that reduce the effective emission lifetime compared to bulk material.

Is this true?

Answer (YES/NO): YES